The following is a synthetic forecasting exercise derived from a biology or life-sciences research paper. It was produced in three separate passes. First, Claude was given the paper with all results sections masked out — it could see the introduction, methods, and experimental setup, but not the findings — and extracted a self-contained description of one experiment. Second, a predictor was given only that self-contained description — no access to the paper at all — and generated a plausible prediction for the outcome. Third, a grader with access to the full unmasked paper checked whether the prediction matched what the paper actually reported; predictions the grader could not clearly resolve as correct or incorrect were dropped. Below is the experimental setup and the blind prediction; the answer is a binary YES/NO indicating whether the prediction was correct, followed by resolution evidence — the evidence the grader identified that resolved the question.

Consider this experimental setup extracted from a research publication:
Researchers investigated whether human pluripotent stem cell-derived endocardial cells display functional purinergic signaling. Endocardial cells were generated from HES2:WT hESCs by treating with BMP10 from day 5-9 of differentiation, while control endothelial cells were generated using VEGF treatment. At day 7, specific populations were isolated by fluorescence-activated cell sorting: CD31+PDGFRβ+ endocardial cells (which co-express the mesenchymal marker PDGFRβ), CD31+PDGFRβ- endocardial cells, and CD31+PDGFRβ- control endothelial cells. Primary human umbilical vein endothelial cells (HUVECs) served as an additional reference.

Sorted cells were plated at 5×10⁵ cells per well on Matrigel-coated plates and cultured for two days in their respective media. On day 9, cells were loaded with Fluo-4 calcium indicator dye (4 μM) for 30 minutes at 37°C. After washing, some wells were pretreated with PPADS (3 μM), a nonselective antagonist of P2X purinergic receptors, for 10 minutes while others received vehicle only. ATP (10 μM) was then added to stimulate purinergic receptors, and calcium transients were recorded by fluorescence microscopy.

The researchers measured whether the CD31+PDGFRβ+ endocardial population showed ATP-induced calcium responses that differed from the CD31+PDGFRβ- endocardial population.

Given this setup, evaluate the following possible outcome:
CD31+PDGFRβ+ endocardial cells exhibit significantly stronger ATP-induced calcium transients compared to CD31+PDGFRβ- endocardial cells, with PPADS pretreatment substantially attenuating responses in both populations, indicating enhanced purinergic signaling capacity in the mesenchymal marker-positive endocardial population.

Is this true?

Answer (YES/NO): NO